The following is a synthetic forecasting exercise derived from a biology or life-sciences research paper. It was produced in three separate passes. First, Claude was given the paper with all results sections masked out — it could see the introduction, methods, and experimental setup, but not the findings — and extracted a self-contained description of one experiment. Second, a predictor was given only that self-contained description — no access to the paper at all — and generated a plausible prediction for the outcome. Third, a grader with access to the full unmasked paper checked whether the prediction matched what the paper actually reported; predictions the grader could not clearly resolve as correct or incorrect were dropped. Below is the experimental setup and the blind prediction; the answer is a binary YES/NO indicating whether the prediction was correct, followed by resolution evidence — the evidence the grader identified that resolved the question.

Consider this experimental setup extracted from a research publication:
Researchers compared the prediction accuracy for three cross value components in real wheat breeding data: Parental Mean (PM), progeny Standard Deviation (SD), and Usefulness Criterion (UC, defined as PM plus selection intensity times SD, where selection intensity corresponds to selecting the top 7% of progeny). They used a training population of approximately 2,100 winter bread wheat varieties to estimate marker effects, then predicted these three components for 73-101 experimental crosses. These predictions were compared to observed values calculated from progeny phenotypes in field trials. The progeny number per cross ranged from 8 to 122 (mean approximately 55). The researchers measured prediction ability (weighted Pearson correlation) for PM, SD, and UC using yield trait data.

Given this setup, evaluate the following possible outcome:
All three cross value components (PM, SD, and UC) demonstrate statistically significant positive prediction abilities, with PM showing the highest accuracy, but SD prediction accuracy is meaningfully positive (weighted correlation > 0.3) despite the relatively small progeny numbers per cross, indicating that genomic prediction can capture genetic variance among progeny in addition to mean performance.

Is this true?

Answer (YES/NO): NO